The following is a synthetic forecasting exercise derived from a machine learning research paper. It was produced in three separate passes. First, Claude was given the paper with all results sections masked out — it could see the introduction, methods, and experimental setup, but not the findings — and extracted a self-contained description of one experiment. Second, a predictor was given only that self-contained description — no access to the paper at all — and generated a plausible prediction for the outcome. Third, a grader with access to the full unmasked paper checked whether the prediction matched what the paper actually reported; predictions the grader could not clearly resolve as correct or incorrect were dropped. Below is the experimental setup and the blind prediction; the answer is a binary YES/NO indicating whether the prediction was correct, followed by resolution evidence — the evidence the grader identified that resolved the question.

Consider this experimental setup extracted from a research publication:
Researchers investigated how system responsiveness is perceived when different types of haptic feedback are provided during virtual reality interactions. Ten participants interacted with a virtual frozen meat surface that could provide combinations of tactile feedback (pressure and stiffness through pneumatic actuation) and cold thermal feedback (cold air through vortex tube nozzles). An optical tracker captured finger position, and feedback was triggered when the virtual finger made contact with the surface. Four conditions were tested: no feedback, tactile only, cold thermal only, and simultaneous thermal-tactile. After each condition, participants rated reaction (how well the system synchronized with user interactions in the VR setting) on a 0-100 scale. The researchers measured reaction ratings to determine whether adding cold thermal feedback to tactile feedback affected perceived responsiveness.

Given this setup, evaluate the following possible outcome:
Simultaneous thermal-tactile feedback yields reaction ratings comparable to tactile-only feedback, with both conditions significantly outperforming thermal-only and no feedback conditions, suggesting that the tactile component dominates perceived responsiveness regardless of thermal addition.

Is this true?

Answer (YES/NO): NO